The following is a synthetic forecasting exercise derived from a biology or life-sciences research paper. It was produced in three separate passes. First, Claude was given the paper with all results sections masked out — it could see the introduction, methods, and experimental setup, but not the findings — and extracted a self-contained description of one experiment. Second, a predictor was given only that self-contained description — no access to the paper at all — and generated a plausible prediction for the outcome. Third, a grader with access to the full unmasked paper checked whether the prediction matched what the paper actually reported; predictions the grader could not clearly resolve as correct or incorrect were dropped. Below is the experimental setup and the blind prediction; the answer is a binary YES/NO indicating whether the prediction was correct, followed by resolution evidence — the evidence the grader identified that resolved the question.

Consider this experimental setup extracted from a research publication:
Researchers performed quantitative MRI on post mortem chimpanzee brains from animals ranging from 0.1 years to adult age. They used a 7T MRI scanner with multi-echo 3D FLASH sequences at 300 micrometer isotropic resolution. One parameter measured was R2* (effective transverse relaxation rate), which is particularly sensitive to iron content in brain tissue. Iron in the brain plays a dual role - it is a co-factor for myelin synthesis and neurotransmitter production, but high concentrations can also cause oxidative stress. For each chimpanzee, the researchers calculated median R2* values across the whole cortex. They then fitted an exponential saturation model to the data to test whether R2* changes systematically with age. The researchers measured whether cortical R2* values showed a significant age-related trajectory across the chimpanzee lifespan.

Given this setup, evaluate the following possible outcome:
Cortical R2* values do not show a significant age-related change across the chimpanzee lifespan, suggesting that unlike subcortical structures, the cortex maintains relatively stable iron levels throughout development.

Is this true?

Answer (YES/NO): NO